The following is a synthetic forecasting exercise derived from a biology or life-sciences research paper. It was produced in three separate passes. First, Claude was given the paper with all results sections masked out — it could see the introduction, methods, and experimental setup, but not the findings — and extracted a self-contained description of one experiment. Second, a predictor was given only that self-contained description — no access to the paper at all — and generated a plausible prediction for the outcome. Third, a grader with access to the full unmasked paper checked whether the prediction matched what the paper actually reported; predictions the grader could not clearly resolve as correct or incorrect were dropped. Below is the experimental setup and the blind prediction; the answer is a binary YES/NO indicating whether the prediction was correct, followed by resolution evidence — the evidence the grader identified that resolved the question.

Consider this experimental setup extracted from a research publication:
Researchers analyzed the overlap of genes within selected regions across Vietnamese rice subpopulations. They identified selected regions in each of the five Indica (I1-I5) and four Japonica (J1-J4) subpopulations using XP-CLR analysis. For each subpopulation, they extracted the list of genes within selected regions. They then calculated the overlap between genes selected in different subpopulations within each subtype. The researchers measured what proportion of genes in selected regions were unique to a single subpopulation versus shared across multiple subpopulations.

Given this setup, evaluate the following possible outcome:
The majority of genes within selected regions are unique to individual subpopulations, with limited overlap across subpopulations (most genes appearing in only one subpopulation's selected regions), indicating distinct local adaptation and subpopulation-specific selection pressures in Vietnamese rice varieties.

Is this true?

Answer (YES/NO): NO